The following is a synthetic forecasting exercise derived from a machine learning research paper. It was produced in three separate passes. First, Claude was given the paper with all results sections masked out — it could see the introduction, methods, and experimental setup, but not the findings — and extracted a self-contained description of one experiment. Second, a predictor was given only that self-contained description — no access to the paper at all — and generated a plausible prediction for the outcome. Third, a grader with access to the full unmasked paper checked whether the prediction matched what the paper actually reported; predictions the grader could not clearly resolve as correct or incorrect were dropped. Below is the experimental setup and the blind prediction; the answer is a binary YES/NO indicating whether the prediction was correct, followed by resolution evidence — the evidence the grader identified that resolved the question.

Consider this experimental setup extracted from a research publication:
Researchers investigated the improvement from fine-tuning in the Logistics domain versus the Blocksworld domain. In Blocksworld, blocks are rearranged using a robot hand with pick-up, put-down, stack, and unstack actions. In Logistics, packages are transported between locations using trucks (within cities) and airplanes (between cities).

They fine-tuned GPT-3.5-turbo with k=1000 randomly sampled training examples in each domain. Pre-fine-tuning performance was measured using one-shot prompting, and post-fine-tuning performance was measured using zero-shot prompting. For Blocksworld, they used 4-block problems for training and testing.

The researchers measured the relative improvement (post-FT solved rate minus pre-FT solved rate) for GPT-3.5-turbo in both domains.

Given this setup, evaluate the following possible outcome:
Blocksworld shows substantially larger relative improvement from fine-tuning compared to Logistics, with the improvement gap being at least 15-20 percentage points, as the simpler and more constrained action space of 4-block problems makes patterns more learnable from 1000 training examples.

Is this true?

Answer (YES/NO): YES